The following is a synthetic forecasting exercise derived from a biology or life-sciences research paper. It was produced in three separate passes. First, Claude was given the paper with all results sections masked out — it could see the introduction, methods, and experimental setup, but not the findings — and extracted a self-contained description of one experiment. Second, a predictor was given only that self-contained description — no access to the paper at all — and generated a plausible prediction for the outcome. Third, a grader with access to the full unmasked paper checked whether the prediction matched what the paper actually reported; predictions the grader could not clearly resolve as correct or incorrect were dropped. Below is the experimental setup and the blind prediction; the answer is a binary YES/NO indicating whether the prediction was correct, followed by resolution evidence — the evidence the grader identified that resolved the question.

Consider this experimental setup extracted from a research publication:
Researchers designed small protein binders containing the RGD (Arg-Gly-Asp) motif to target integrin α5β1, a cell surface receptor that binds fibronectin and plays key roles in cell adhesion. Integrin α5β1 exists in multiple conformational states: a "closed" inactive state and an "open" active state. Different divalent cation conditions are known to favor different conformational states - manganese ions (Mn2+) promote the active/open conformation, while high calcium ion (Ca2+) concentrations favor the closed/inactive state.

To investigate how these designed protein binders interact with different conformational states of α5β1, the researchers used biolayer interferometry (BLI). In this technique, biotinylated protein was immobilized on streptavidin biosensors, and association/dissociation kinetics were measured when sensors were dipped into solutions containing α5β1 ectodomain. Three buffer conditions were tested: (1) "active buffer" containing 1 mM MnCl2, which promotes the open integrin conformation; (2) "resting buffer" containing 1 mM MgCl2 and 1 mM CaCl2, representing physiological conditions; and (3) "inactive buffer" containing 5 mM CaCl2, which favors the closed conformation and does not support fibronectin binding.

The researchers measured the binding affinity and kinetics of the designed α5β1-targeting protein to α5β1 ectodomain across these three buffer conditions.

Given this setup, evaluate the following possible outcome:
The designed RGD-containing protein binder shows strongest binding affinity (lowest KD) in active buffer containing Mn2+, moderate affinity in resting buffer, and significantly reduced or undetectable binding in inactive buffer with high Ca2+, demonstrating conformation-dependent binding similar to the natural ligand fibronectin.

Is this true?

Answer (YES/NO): NO